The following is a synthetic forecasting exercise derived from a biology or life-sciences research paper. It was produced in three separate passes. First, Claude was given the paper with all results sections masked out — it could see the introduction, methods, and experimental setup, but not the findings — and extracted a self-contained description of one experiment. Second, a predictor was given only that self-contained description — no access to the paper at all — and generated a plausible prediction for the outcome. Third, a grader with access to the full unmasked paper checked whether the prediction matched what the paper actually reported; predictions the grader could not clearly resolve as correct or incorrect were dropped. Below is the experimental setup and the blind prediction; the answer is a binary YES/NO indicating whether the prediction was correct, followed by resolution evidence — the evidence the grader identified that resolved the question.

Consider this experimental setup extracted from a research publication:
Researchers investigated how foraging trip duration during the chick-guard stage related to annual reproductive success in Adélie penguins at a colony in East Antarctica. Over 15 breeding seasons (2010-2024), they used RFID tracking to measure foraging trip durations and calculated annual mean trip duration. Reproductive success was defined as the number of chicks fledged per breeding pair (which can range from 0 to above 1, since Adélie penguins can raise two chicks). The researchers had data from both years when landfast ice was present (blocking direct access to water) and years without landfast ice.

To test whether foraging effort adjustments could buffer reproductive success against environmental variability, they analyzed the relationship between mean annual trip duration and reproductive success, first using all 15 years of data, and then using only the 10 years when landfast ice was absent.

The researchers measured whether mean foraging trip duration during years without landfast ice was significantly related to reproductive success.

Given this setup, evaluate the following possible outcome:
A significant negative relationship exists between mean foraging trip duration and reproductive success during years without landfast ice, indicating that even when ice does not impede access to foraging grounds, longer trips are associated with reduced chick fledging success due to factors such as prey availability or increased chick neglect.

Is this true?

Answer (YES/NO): YES